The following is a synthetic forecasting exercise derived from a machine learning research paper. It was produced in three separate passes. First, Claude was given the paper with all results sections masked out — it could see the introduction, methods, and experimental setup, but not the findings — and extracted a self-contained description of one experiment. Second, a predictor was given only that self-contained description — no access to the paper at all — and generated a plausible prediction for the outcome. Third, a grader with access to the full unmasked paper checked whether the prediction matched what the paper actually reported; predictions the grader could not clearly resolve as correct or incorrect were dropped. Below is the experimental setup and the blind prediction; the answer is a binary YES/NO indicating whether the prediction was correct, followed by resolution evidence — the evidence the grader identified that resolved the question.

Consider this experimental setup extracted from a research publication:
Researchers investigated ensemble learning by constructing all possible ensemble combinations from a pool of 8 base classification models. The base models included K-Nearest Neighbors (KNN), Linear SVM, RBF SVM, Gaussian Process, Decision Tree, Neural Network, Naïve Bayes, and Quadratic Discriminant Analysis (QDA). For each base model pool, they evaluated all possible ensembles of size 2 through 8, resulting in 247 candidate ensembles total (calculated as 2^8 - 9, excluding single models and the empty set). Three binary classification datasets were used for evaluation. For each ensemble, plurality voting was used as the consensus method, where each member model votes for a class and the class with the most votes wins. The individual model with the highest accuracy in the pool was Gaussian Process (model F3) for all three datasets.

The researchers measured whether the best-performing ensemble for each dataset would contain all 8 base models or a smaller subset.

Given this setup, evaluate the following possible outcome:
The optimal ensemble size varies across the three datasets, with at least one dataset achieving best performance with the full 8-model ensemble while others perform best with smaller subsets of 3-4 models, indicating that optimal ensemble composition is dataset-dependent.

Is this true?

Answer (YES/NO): NO